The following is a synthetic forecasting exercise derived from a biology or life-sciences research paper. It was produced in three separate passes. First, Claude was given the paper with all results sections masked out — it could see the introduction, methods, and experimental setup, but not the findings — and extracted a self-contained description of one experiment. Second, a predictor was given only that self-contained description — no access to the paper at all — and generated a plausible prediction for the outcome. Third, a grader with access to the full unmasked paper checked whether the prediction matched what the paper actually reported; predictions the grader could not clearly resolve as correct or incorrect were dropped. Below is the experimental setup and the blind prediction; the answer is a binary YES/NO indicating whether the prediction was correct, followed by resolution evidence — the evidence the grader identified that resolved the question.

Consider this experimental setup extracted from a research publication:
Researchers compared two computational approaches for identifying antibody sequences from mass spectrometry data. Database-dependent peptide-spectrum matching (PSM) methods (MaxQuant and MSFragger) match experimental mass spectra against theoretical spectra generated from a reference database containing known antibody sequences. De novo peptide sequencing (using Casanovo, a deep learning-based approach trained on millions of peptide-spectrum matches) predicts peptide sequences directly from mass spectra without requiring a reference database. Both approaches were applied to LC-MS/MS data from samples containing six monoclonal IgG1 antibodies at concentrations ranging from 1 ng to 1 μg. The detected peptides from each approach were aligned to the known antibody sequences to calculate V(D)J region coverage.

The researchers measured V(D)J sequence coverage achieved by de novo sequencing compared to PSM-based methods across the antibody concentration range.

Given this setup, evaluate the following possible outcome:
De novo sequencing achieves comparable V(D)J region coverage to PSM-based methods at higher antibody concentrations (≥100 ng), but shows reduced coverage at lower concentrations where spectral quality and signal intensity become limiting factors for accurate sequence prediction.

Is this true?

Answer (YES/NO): YES